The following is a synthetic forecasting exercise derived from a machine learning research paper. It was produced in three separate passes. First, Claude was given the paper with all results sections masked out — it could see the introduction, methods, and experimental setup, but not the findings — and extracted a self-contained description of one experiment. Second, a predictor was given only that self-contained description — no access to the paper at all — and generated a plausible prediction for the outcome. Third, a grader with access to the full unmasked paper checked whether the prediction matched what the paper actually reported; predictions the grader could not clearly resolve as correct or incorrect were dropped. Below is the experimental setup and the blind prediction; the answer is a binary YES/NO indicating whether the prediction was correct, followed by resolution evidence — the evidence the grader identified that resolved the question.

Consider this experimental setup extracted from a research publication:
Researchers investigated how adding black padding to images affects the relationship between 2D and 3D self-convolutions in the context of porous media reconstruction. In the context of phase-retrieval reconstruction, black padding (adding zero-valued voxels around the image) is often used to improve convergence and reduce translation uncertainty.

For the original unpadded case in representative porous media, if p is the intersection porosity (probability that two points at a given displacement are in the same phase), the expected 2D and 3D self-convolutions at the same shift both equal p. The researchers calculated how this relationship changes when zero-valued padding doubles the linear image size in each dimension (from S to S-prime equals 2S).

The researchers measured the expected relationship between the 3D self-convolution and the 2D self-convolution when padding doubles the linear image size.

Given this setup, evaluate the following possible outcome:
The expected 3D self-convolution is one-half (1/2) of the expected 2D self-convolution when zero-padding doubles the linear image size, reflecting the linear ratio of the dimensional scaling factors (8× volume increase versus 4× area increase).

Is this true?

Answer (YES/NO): YES